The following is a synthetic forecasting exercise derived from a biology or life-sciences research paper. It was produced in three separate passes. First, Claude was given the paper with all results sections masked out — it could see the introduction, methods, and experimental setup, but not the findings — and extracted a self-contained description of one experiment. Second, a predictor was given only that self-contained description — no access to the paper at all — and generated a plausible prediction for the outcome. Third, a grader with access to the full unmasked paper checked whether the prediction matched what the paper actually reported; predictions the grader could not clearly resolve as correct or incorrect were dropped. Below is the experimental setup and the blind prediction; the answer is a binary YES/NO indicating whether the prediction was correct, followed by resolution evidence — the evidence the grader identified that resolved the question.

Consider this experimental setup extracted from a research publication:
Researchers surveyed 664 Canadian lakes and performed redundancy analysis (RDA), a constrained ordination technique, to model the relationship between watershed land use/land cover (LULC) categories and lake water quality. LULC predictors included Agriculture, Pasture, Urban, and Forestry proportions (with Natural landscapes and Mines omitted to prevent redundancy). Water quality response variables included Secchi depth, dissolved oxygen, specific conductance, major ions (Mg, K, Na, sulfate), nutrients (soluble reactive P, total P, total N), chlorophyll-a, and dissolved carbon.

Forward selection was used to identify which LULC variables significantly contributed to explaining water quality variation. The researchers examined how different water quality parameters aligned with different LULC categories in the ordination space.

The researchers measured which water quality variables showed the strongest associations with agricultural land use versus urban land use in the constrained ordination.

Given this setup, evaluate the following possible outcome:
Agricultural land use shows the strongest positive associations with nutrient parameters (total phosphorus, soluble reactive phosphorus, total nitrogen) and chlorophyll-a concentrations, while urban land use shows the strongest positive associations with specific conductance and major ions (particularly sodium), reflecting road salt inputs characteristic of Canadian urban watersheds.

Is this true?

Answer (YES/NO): NO